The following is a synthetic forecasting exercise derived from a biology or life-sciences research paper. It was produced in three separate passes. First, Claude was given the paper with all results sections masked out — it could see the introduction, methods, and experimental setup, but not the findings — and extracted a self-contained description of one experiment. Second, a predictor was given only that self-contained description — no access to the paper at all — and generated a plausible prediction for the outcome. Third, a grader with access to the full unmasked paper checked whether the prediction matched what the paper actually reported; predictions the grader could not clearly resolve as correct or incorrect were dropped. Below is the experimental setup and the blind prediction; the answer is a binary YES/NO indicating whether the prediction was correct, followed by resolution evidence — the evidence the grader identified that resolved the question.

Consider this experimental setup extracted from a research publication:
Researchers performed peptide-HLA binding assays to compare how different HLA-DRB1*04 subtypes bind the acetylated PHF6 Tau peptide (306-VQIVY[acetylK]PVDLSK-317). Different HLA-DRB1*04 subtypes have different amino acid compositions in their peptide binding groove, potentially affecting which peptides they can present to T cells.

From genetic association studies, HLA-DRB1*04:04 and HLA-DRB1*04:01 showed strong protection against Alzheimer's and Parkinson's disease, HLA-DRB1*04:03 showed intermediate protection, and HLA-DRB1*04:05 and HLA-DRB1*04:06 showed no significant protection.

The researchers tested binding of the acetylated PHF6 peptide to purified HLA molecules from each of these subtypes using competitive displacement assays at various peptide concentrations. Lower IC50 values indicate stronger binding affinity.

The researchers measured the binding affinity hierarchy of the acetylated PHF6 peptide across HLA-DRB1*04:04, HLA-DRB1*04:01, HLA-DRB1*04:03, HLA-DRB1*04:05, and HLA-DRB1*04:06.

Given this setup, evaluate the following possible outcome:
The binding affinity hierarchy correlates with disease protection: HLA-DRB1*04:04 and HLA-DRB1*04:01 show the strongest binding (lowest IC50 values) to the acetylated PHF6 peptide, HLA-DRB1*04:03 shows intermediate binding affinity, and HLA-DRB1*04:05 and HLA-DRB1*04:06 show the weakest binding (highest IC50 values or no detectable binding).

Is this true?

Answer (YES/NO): YES